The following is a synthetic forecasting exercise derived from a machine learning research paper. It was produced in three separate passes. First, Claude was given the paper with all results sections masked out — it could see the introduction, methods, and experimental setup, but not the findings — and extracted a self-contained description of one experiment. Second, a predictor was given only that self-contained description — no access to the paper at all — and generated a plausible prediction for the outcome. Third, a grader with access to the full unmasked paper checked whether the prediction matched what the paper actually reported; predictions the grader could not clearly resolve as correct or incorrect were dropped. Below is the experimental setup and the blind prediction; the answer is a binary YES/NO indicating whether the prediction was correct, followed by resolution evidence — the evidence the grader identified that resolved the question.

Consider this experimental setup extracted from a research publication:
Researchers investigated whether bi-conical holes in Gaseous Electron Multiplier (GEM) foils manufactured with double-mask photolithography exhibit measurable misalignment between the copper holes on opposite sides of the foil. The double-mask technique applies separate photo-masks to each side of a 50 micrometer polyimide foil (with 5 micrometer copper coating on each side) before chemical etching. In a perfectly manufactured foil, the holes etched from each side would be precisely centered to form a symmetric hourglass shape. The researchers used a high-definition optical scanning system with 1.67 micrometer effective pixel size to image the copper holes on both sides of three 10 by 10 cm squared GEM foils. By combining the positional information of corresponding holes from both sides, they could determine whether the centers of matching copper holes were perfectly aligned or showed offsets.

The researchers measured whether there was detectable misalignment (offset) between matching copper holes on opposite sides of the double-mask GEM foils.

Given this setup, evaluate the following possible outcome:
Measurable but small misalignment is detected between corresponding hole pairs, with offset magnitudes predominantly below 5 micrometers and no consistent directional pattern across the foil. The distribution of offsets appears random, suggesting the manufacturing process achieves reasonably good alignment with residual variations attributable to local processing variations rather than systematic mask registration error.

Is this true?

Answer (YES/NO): NO